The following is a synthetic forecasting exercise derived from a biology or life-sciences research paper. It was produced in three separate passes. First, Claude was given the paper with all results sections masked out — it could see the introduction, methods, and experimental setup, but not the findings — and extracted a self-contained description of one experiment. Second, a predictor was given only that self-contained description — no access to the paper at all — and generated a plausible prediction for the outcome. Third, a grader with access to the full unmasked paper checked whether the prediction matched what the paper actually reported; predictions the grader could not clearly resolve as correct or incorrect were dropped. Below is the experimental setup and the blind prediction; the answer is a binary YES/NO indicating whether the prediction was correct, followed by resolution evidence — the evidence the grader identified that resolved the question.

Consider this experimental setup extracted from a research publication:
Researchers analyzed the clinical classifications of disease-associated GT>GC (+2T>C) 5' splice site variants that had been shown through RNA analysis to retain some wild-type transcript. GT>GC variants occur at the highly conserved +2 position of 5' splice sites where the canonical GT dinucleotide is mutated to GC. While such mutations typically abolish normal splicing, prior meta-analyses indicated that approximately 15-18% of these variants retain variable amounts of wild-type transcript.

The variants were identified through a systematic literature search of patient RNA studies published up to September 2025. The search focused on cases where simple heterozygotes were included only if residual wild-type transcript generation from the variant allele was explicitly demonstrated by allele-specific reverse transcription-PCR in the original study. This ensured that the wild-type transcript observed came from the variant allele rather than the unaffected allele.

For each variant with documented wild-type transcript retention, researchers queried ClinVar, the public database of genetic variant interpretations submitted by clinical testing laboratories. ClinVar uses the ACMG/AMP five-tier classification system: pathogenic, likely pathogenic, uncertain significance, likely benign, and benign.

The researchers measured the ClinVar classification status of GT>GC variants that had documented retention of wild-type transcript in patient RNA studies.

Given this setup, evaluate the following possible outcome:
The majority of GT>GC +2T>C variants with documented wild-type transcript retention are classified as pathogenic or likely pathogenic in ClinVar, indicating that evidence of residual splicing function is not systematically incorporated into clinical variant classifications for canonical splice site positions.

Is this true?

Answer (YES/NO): YES